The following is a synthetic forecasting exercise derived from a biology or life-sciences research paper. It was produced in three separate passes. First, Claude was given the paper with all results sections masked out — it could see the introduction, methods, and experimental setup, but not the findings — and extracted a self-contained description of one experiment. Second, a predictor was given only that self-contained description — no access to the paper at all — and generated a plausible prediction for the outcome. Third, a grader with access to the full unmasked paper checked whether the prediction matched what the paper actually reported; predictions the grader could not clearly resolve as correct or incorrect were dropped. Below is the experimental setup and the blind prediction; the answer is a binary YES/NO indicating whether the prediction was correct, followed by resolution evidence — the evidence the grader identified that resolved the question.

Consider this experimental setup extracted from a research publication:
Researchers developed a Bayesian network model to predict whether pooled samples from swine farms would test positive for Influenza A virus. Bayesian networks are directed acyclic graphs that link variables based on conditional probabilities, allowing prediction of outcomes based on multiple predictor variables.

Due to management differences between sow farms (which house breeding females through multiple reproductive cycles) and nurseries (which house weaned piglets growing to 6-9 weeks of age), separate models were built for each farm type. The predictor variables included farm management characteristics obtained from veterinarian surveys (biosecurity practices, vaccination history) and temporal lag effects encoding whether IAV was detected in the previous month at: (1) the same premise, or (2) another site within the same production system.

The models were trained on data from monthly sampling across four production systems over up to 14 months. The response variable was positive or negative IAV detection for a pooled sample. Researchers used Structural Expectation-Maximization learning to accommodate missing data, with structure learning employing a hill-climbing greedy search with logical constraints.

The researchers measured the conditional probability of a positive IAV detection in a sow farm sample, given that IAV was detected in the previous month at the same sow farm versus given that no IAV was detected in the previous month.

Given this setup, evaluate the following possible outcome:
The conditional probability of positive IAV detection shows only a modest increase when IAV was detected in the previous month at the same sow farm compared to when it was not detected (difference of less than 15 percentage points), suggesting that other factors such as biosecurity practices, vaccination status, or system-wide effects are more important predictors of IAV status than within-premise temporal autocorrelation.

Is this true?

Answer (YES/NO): NO